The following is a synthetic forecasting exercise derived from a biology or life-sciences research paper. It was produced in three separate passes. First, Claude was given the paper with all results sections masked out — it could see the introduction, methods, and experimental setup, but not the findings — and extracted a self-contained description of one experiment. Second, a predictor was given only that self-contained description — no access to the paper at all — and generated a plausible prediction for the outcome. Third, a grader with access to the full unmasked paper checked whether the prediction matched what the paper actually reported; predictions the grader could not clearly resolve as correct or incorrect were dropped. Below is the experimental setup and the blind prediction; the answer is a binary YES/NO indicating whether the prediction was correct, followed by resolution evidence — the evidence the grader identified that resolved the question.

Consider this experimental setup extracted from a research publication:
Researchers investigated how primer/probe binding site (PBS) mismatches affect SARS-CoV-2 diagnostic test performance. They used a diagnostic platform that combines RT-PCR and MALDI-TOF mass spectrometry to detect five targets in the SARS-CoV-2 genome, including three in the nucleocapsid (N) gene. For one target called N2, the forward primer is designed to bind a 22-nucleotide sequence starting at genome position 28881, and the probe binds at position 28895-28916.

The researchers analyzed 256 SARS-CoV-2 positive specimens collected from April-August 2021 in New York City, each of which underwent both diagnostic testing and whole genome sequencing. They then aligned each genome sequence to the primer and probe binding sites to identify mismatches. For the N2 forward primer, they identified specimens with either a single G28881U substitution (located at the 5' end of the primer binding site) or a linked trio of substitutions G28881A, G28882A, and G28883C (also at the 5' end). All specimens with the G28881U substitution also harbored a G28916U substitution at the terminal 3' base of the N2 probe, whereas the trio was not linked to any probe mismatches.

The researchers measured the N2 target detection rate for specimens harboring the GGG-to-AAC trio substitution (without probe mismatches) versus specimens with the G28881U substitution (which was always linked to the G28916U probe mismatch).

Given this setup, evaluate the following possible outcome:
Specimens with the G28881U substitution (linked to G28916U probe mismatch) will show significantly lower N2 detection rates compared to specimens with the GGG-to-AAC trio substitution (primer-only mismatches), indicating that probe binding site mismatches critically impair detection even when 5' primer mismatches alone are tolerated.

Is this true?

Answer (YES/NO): YES